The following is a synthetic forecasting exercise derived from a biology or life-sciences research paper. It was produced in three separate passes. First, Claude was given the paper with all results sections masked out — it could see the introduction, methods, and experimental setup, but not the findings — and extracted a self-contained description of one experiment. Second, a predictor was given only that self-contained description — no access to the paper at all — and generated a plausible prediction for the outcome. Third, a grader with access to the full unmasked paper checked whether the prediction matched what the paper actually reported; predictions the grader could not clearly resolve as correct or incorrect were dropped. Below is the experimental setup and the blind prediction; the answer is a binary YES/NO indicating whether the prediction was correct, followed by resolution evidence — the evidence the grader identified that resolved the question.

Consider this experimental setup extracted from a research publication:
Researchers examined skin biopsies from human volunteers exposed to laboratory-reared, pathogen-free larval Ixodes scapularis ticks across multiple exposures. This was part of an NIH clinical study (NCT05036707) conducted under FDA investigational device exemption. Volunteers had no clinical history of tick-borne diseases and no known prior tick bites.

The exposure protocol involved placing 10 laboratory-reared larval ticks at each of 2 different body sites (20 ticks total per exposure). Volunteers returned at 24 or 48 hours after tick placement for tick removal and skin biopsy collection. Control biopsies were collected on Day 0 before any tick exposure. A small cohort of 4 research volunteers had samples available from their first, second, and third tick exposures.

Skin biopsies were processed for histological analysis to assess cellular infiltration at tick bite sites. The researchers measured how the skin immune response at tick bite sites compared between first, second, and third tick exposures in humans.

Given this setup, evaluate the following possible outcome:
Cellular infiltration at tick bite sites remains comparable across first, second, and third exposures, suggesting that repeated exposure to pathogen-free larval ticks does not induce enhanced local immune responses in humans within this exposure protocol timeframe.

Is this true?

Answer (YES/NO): NO